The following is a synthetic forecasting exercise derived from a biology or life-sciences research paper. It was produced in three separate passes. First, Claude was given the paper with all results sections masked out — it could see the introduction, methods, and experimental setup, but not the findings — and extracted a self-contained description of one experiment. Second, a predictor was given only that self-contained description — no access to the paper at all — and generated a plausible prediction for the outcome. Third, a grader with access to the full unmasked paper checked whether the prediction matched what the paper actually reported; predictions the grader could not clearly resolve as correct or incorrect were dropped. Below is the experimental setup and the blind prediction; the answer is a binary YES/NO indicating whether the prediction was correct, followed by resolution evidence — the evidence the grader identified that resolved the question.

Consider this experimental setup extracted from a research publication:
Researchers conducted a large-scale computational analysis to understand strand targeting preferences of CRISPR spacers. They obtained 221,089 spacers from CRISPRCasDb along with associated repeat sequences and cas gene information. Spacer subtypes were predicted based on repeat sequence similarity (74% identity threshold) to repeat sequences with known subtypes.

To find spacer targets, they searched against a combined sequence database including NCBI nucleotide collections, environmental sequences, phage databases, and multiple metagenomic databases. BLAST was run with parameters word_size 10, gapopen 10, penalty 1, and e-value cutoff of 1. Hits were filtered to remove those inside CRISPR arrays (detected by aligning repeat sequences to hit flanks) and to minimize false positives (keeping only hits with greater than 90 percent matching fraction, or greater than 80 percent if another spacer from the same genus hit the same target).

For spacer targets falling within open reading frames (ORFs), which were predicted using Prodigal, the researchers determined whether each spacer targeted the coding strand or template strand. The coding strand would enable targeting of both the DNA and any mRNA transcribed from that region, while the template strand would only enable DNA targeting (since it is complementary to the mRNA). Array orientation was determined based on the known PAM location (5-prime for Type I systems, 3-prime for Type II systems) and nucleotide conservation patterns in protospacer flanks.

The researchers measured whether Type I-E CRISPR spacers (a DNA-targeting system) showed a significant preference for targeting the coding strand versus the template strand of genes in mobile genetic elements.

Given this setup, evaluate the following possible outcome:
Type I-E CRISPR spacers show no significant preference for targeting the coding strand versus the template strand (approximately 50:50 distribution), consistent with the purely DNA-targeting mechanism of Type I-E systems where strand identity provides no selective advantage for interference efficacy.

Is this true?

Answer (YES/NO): NO